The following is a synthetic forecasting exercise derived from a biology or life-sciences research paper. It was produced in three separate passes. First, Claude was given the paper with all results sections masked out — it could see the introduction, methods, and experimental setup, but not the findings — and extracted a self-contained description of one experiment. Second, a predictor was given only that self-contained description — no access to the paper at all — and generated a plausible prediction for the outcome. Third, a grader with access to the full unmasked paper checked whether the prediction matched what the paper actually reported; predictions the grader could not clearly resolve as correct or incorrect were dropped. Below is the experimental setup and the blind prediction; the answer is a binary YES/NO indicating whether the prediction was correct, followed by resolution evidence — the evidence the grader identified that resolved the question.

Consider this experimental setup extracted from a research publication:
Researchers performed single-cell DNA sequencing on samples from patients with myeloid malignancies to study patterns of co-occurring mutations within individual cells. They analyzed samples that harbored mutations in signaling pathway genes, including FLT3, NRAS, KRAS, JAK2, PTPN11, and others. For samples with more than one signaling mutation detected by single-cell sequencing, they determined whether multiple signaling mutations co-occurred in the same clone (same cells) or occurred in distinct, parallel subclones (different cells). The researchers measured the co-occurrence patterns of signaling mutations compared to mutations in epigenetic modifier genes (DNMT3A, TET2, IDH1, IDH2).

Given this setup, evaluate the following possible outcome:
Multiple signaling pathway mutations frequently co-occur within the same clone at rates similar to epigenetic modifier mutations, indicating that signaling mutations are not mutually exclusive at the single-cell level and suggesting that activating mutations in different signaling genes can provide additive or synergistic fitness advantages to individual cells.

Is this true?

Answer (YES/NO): NO